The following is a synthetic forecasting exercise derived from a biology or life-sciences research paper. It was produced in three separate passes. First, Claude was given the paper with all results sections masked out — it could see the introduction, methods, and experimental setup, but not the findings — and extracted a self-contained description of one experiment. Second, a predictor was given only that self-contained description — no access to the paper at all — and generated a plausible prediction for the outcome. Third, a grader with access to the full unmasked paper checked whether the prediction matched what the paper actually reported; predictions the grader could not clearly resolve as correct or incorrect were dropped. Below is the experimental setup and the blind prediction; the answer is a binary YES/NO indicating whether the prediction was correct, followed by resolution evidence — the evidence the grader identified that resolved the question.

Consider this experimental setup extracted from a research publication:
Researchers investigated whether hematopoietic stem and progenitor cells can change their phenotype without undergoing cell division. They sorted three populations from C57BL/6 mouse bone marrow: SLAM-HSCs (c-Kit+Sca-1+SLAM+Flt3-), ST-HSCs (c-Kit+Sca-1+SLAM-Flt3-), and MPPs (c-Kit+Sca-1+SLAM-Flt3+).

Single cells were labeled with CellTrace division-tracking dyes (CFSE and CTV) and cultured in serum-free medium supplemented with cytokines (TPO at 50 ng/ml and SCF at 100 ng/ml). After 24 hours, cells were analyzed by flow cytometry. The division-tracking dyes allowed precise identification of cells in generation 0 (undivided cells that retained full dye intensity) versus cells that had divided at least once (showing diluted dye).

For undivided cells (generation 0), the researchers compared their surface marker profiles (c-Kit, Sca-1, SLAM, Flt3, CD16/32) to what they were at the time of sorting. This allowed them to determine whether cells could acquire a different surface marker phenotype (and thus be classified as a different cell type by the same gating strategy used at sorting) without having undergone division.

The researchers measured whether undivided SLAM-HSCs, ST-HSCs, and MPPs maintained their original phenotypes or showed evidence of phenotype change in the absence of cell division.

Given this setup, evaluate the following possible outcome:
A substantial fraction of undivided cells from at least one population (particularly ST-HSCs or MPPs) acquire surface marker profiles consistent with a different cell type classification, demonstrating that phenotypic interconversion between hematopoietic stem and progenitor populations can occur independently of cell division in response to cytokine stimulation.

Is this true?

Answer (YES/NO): YES